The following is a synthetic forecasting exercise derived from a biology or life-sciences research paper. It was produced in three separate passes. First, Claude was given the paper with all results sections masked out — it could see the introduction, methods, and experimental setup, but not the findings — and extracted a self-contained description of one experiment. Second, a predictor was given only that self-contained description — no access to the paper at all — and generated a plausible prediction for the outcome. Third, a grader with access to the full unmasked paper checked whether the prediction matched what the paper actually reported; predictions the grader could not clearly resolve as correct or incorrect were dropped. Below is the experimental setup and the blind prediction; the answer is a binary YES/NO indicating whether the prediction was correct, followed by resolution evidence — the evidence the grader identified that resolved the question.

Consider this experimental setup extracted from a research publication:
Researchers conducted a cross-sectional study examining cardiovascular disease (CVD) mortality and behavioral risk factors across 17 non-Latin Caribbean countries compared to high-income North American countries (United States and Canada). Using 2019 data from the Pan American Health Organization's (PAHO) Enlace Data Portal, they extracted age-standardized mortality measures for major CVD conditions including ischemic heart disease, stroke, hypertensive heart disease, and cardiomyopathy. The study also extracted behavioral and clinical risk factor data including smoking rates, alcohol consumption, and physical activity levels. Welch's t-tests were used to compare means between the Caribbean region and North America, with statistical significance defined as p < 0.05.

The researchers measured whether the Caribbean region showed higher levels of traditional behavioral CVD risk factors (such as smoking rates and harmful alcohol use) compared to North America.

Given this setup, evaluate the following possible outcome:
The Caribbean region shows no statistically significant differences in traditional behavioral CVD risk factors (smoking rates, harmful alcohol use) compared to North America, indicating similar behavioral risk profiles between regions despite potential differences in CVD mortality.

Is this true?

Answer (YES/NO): NO